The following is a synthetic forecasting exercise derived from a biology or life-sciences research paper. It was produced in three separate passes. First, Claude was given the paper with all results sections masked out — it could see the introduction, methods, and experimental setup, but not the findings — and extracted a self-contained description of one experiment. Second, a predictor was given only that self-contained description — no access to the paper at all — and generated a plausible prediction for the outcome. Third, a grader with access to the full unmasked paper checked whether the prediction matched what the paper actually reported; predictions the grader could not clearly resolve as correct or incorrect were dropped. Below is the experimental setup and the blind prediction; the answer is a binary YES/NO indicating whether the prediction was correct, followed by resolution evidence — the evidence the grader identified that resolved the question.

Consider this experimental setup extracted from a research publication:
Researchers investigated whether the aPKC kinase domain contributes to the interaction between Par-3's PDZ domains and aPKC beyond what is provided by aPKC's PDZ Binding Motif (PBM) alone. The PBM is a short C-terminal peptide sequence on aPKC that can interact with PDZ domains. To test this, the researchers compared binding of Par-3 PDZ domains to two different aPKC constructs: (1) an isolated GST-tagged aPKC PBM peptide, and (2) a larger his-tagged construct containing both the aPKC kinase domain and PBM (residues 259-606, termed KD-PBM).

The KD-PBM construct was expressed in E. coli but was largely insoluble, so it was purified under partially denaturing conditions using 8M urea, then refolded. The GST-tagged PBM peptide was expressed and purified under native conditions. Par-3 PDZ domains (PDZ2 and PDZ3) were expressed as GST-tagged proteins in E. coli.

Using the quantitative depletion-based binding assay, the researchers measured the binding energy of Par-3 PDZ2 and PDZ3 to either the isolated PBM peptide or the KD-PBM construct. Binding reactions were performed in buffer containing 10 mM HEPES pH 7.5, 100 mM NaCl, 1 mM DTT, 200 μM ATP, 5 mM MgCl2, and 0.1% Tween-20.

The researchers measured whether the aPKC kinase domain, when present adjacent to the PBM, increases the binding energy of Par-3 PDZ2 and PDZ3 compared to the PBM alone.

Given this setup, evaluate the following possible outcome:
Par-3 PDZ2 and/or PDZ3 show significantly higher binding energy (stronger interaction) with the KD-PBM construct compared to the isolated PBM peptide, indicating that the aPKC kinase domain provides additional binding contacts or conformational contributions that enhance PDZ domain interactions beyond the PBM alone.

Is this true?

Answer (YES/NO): YES